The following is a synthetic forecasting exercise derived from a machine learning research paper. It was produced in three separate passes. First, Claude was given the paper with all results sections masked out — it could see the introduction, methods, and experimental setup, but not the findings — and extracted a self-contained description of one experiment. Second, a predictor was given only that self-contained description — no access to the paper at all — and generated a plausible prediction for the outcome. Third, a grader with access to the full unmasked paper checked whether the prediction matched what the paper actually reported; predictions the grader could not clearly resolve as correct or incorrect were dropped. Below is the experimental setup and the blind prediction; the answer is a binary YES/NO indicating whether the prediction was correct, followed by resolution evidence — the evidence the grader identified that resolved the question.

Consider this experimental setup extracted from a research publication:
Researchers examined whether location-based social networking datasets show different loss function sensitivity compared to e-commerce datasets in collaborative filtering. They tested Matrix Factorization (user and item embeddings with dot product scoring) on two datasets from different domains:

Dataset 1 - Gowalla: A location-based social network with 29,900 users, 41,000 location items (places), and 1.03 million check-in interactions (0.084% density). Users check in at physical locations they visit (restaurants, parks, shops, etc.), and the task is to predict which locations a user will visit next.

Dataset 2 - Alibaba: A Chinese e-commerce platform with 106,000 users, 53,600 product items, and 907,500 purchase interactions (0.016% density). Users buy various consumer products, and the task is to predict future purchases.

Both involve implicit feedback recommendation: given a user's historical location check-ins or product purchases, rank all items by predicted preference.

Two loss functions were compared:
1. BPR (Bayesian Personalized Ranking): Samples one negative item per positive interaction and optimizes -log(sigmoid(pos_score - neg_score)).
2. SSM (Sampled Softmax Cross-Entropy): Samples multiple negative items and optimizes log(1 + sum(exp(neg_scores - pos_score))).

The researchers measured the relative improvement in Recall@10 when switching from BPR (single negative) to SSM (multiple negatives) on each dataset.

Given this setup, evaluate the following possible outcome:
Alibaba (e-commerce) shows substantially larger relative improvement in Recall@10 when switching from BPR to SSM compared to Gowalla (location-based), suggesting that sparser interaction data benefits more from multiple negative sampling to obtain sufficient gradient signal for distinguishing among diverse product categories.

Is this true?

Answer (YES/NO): YES